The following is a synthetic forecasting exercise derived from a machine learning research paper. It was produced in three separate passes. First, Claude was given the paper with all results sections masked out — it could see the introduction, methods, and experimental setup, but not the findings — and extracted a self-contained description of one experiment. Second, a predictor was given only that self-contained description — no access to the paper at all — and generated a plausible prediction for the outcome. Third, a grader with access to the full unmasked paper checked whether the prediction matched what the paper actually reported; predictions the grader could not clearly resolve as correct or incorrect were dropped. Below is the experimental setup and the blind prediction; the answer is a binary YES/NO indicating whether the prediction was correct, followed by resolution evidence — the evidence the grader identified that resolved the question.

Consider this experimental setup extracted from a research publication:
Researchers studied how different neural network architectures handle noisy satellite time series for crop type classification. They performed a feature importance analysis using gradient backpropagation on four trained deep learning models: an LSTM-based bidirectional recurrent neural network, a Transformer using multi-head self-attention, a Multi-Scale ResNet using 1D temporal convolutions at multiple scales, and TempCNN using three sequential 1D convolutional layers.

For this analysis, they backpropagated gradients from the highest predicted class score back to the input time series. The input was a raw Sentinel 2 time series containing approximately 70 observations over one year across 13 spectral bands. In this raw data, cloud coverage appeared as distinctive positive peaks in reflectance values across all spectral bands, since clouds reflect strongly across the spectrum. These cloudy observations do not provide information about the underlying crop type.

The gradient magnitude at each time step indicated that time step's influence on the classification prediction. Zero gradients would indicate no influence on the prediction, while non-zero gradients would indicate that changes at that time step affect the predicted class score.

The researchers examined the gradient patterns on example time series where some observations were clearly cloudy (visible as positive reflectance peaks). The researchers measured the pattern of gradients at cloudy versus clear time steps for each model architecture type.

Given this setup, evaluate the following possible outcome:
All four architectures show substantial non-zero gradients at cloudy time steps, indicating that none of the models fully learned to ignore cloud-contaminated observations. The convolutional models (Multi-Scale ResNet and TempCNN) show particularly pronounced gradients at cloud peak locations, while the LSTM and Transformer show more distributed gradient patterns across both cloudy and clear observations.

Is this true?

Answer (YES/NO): NO